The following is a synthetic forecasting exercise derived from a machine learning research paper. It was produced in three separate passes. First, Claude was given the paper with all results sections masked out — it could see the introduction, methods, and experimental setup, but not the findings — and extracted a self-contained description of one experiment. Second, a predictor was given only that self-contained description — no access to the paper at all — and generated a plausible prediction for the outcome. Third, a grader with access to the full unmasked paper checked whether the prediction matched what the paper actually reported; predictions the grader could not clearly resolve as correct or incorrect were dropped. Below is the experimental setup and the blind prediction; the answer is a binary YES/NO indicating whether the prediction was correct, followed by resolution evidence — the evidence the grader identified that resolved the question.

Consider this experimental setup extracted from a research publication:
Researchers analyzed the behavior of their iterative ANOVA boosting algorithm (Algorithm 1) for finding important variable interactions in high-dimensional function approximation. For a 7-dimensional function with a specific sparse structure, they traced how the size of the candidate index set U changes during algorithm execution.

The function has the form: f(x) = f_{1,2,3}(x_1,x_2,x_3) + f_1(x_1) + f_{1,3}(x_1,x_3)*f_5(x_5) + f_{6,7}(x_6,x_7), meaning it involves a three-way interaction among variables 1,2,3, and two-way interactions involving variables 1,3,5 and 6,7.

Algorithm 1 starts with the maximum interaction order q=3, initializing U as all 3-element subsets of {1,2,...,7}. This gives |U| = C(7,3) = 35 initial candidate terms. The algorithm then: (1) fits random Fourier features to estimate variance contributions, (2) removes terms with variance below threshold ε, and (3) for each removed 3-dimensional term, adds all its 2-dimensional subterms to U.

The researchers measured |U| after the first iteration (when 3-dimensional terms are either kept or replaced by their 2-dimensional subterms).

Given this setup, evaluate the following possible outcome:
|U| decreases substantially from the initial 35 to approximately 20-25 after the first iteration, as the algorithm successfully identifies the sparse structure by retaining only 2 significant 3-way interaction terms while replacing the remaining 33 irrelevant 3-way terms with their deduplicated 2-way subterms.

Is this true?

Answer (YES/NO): NO